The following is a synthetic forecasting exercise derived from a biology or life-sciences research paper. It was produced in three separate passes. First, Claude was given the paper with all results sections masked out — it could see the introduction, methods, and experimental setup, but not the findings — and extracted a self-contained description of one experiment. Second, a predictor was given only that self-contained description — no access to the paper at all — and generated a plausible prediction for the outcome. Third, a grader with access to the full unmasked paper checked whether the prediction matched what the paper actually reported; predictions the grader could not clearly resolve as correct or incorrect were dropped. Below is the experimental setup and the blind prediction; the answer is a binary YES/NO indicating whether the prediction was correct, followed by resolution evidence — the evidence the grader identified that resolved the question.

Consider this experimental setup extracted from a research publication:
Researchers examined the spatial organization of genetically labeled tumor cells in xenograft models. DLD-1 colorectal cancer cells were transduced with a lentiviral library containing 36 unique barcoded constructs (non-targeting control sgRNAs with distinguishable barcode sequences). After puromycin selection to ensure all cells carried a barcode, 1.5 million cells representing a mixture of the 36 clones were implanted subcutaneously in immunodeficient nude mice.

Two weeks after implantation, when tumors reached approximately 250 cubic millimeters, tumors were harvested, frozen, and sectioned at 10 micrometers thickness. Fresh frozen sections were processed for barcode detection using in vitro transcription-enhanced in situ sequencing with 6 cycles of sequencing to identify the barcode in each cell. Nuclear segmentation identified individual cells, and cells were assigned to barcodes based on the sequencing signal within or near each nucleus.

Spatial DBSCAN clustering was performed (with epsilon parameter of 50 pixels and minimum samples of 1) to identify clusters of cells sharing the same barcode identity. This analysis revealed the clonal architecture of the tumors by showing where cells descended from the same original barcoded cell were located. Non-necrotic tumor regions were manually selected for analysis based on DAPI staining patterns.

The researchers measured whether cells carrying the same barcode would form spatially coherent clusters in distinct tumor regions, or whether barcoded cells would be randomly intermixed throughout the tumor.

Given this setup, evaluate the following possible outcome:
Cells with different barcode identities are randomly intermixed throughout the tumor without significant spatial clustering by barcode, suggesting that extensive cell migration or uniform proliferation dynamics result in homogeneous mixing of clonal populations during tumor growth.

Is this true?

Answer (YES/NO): NO